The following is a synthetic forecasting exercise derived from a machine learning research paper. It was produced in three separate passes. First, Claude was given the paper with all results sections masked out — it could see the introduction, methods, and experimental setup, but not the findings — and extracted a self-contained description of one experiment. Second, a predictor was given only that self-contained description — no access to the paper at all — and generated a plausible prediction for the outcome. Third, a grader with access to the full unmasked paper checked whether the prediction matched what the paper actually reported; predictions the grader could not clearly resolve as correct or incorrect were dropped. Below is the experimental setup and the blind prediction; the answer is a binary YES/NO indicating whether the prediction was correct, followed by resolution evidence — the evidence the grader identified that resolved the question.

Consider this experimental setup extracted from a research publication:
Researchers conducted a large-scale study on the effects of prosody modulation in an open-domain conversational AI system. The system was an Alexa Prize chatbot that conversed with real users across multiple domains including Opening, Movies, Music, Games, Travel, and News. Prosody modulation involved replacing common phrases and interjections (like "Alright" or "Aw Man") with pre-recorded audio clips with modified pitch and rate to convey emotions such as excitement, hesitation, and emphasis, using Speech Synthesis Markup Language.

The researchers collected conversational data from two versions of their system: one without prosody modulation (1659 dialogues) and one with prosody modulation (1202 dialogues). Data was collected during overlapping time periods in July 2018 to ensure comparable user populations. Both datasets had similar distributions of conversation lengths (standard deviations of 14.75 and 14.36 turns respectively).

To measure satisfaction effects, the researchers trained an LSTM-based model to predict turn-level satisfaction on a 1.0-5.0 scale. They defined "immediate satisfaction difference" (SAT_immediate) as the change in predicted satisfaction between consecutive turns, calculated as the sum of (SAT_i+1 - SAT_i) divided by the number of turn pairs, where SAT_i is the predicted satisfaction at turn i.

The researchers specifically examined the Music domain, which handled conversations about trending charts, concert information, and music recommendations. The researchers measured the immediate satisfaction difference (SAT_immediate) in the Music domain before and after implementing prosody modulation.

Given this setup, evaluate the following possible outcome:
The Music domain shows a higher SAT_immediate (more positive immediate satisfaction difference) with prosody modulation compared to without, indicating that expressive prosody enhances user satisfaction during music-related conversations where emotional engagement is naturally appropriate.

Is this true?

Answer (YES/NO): NO